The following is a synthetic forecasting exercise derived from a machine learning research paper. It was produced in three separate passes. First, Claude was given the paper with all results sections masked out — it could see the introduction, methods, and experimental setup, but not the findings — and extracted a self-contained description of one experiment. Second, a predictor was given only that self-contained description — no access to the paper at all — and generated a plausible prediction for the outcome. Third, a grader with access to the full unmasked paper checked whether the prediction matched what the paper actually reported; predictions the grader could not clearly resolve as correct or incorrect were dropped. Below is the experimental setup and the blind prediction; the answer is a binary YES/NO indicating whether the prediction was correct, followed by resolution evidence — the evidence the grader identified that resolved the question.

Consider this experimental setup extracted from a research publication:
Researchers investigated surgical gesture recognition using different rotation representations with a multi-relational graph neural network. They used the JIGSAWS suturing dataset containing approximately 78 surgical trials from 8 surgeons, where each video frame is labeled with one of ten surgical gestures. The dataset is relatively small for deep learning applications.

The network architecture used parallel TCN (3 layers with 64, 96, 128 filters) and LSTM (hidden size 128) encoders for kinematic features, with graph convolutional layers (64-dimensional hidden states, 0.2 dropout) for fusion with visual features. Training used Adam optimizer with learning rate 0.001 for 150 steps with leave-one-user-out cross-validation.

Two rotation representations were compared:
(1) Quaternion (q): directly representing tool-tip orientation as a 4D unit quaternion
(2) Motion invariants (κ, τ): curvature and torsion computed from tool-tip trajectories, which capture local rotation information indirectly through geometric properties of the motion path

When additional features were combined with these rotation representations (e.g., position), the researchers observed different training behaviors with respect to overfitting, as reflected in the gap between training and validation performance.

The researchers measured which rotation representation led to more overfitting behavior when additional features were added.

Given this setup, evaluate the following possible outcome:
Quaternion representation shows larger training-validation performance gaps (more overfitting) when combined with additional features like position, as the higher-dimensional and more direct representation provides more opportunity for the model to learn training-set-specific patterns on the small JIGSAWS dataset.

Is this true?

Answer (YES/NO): YES